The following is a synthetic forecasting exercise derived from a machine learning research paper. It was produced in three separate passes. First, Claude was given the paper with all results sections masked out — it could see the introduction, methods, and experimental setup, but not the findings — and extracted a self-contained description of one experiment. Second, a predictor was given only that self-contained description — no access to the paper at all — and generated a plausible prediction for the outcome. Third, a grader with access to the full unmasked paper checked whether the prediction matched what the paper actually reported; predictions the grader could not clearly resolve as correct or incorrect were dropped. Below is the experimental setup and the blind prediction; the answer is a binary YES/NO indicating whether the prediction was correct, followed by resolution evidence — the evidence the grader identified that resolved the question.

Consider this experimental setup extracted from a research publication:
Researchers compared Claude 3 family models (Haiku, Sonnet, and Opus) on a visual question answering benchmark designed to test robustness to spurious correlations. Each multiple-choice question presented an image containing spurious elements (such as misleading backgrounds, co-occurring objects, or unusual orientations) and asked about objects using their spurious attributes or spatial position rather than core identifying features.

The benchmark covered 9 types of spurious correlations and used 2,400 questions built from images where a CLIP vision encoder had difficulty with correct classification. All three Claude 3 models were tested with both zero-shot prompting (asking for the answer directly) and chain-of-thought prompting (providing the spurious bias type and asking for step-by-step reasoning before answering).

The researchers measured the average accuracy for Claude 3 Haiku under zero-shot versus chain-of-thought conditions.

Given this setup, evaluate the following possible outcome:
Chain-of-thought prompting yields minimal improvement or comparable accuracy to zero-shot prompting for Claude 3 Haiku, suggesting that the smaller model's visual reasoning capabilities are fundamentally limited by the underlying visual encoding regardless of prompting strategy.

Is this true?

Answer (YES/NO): YES